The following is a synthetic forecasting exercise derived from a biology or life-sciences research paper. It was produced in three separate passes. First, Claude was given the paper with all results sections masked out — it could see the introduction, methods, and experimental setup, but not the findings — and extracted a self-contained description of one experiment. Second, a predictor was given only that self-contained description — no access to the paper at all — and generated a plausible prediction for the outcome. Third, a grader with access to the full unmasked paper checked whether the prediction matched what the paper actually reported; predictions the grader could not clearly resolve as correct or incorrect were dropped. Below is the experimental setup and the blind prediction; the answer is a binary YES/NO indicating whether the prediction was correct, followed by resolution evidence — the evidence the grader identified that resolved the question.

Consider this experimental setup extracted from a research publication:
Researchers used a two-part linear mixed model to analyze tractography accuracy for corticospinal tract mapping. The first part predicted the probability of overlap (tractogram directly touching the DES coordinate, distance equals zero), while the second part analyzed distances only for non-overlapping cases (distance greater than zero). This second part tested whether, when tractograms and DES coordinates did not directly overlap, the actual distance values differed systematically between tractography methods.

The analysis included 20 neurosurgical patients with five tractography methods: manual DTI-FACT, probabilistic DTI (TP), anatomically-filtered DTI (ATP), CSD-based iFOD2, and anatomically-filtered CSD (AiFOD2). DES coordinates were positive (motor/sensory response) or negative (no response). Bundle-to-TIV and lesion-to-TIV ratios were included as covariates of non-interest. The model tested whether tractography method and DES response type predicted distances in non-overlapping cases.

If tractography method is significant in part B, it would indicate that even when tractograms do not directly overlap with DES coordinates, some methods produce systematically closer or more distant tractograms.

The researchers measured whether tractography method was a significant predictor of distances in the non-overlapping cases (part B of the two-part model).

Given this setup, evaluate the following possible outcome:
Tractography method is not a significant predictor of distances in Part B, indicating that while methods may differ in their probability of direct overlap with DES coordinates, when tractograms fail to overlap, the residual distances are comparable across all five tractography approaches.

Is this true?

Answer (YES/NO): NO